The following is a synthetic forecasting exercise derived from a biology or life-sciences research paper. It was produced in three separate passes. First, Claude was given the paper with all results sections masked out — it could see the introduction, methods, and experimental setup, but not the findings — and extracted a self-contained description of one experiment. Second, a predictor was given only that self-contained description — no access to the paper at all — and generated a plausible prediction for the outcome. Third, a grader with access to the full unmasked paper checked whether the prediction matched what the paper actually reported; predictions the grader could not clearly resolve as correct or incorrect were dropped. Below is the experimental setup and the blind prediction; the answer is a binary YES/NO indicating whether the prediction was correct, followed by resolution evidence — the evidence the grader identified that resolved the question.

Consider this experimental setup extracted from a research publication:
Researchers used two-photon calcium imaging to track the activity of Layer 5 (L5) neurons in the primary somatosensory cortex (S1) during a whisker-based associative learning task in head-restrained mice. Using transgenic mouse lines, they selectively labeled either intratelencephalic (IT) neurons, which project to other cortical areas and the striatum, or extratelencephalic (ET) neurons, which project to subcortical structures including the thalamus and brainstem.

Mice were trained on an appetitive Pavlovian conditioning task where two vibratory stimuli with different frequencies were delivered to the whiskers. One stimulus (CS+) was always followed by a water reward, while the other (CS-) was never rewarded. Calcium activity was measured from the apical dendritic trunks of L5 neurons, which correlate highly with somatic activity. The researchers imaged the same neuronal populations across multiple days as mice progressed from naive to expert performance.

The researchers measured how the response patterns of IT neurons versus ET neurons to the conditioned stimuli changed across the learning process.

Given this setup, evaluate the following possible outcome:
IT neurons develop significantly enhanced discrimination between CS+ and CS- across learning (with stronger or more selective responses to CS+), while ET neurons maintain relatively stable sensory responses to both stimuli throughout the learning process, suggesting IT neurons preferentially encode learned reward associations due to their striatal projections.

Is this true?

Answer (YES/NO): NO